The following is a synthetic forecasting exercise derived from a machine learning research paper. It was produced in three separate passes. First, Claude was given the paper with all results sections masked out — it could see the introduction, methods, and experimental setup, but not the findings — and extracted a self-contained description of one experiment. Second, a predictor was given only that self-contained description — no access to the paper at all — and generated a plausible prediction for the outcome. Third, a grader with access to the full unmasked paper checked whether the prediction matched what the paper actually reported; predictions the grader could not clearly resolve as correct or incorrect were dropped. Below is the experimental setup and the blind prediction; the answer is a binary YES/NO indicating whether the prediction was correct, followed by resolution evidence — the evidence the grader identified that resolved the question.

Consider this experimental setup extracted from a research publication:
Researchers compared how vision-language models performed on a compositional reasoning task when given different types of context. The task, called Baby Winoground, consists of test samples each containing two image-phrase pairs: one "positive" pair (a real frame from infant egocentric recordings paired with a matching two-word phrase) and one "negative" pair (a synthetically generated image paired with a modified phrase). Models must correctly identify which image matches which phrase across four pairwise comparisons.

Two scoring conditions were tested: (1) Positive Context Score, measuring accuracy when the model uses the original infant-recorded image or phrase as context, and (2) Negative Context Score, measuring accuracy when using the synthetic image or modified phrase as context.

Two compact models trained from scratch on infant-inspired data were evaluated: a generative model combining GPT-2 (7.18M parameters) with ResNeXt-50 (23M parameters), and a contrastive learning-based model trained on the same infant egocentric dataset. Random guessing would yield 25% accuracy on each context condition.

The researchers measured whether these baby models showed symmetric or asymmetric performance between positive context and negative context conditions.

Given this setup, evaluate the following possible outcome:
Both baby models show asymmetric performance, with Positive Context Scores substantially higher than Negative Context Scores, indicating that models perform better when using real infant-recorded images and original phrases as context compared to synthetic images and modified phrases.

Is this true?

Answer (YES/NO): YES